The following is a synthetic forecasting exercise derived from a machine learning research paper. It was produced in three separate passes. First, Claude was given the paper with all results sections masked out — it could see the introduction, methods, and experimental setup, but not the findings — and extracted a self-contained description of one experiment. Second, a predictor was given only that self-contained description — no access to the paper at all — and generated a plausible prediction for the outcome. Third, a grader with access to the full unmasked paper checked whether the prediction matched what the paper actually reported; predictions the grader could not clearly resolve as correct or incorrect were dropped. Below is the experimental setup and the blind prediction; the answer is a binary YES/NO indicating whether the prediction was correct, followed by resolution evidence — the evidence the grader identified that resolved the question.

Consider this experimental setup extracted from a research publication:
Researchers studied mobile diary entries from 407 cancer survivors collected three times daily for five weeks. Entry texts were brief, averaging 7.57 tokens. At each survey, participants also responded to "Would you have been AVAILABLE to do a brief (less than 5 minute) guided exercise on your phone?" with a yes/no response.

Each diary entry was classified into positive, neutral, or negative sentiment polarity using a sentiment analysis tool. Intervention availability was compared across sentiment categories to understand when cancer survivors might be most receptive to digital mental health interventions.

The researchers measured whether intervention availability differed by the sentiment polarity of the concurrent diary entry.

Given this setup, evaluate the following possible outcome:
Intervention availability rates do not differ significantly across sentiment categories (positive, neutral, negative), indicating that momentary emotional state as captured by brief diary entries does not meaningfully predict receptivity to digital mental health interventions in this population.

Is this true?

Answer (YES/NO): NO